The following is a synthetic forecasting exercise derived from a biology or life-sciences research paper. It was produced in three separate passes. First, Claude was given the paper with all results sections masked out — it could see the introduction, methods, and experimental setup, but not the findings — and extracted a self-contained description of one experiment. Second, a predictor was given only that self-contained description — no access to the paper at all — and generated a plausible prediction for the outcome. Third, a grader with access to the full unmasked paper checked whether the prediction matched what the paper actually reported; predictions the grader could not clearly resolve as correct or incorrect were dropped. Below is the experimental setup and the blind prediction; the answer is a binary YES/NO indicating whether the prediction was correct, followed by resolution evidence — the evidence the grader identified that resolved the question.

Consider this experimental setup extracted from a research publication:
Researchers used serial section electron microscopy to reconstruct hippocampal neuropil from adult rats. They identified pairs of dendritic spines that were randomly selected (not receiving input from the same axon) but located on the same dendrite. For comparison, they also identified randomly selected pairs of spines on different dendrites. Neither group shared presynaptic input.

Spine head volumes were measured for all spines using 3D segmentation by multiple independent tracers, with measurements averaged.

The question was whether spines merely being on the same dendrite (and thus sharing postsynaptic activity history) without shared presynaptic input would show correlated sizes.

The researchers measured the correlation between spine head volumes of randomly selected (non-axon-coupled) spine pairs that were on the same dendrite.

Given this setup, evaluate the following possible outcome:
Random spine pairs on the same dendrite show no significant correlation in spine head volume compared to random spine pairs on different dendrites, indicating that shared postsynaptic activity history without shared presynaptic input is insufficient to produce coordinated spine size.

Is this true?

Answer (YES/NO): YES